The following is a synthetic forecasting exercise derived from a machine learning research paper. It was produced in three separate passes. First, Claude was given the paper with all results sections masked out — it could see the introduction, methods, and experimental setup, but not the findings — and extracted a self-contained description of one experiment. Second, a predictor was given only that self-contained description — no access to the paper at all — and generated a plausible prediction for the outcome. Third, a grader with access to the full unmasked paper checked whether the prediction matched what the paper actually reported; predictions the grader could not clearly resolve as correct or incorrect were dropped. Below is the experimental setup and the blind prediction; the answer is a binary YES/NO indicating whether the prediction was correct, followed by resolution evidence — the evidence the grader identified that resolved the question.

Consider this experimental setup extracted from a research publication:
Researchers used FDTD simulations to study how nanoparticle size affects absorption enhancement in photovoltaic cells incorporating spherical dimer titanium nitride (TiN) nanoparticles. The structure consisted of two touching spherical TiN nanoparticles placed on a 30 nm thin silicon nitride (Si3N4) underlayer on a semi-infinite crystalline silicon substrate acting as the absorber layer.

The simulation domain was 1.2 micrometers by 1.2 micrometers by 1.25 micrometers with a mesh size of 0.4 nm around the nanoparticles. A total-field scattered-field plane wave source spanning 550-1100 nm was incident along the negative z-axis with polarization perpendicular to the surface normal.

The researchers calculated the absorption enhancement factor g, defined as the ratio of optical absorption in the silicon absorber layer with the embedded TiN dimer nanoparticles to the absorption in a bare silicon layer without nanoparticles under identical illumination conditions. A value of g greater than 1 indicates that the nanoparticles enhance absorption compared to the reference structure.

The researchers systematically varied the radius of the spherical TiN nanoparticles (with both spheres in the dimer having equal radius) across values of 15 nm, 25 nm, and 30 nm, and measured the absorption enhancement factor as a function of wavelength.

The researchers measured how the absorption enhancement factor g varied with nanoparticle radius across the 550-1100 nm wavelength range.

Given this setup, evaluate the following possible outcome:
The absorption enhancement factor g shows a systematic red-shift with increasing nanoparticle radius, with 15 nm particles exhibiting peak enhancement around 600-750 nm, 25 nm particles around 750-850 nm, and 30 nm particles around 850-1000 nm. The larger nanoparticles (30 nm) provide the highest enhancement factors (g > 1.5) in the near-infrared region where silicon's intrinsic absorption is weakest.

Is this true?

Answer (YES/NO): NO